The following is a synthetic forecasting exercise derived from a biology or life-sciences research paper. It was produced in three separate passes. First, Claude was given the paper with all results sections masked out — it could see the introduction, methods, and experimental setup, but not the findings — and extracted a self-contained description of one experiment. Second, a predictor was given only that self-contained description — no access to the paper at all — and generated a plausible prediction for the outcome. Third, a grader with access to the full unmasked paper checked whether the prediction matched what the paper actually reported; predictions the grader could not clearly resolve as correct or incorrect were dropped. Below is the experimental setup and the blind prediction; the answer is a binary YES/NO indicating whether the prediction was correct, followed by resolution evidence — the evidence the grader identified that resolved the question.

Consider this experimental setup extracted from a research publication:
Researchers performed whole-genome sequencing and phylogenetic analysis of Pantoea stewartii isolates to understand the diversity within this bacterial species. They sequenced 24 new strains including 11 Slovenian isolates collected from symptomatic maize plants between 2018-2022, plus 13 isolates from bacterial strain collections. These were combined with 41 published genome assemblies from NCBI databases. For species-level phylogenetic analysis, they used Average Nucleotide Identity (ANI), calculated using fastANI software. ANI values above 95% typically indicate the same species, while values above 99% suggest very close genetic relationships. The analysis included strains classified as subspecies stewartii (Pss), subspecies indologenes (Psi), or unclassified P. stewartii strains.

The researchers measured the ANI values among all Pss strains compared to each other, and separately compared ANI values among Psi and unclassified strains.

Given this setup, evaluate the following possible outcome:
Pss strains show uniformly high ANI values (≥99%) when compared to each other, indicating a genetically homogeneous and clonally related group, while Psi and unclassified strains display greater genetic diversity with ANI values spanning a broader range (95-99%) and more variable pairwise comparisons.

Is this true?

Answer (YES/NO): NO